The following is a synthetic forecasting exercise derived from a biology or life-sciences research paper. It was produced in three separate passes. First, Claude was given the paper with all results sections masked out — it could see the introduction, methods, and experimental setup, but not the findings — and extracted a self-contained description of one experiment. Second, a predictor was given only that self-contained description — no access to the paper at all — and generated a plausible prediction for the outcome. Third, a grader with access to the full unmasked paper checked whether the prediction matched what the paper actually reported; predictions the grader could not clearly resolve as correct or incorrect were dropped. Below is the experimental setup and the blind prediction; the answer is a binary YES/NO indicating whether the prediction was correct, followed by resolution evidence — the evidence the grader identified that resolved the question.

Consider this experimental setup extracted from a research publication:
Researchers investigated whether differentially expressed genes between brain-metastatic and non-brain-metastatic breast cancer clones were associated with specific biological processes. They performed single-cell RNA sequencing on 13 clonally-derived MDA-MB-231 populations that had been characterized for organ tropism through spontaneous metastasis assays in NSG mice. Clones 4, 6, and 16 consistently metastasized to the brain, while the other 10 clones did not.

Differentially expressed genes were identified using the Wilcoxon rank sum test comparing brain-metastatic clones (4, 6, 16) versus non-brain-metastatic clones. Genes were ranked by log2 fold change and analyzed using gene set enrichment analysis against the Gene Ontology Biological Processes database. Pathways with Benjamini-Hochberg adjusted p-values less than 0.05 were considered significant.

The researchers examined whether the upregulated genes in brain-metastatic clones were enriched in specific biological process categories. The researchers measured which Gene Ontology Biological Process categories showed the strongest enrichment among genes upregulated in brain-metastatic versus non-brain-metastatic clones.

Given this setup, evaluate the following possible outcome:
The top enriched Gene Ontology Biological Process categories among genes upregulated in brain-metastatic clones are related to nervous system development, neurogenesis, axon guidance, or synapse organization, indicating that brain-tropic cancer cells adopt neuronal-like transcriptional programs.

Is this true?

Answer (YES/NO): YES